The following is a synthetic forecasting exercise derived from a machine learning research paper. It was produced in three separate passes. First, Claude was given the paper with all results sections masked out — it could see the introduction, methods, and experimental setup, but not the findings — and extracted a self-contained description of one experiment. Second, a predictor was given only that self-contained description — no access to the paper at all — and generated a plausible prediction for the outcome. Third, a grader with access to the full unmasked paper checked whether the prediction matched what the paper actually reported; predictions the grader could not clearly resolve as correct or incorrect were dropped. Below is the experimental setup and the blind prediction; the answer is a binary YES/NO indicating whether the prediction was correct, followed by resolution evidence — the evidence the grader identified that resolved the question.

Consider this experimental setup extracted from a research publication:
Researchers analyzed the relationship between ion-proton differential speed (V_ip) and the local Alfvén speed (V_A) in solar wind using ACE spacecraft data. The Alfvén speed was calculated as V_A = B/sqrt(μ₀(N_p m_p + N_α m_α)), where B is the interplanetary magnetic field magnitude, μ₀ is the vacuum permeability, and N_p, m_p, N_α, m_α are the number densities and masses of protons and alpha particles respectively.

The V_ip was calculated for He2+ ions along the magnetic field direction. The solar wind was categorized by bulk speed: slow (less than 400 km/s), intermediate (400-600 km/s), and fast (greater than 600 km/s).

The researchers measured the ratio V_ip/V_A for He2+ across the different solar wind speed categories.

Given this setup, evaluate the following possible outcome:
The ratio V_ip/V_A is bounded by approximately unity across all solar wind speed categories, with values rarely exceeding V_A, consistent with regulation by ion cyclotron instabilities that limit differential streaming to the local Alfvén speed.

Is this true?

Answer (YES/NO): YES